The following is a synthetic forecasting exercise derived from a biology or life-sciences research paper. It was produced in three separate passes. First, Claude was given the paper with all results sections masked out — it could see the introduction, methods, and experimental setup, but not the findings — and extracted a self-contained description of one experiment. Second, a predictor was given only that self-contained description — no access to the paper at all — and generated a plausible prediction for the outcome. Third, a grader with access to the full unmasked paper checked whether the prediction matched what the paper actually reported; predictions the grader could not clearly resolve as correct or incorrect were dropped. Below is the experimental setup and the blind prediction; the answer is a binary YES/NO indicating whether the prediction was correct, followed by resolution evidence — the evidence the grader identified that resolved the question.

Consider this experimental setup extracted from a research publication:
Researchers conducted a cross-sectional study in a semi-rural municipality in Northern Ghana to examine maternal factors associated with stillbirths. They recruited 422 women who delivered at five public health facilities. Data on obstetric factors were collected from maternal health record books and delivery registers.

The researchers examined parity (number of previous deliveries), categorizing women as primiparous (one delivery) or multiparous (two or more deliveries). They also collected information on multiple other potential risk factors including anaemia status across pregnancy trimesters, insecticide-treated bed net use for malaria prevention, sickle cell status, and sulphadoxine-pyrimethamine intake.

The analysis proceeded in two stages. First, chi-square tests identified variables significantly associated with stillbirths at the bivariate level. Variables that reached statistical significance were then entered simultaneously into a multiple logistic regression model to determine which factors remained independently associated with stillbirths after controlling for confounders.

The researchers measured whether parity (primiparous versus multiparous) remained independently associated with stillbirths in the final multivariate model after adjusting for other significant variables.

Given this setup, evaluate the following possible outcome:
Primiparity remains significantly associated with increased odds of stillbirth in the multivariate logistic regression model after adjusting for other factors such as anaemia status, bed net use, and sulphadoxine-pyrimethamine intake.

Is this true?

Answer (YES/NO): NO